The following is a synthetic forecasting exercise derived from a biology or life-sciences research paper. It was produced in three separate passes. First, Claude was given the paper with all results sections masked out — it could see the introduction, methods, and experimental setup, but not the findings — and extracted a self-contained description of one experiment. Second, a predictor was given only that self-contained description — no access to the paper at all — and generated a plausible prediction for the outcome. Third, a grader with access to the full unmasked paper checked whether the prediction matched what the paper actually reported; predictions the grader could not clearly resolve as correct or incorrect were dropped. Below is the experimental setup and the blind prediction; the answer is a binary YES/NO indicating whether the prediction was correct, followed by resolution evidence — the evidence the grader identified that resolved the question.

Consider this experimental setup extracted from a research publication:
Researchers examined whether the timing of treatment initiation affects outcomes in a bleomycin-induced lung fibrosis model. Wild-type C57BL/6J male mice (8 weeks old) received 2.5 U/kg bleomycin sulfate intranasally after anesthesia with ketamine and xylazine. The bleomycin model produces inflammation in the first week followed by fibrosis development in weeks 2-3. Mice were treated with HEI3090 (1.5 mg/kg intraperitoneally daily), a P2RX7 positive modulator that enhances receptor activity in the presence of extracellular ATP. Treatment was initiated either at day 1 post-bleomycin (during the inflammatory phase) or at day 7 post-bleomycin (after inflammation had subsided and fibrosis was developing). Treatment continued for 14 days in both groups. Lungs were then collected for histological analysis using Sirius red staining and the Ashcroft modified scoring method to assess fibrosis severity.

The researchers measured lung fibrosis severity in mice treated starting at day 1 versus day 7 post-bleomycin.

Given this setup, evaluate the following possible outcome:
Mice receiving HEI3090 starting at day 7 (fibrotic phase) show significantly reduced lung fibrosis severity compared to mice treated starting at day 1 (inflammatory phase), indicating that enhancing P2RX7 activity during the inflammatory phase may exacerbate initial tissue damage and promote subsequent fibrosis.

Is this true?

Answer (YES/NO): NO